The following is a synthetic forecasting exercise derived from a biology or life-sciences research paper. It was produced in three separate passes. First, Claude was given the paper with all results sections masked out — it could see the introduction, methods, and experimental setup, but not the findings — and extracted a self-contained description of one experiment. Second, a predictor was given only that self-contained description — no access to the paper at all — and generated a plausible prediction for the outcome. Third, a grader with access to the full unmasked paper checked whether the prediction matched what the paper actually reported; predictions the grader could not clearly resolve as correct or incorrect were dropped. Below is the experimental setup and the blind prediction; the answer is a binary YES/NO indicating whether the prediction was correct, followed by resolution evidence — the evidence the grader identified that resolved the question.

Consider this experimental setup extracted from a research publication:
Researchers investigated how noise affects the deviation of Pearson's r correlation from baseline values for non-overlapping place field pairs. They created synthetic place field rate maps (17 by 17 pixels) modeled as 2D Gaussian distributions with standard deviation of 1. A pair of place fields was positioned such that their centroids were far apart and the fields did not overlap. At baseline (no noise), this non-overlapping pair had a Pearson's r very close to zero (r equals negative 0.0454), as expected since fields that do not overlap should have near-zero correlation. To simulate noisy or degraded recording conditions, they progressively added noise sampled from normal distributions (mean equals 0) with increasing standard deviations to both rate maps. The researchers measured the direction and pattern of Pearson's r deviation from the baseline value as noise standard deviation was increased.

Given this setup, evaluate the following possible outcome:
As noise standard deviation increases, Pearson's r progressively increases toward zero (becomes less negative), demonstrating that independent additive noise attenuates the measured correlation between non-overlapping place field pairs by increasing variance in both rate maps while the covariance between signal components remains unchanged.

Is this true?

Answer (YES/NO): NO